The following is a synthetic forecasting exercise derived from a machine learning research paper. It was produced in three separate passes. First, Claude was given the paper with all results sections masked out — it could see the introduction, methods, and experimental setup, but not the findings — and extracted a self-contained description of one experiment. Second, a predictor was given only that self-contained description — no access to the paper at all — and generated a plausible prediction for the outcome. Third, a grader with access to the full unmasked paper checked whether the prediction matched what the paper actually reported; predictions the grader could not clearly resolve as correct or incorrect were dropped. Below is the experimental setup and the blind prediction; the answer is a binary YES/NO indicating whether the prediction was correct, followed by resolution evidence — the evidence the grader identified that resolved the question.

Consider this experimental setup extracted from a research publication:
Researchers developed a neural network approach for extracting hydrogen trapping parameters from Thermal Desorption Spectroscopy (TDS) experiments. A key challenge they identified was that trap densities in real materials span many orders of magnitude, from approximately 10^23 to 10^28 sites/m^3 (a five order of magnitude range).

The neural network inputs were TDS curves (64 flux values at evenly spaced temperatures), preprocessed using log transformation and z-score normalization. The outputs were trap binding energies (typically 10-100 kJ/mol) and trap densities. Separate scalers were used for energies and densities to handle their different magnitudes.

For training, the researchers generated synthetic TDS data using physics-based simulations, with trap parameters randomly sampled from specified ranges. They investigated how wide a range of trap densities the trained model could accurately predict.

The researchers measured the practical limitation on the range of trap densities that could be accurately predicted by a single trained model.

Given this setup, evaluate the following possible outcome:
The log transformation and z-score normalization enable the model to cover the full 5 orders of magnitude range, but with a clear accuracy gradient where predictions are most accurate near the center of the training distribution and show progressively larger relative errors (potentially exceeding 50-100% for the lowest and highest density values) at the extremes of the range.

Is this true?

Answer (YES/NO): NO